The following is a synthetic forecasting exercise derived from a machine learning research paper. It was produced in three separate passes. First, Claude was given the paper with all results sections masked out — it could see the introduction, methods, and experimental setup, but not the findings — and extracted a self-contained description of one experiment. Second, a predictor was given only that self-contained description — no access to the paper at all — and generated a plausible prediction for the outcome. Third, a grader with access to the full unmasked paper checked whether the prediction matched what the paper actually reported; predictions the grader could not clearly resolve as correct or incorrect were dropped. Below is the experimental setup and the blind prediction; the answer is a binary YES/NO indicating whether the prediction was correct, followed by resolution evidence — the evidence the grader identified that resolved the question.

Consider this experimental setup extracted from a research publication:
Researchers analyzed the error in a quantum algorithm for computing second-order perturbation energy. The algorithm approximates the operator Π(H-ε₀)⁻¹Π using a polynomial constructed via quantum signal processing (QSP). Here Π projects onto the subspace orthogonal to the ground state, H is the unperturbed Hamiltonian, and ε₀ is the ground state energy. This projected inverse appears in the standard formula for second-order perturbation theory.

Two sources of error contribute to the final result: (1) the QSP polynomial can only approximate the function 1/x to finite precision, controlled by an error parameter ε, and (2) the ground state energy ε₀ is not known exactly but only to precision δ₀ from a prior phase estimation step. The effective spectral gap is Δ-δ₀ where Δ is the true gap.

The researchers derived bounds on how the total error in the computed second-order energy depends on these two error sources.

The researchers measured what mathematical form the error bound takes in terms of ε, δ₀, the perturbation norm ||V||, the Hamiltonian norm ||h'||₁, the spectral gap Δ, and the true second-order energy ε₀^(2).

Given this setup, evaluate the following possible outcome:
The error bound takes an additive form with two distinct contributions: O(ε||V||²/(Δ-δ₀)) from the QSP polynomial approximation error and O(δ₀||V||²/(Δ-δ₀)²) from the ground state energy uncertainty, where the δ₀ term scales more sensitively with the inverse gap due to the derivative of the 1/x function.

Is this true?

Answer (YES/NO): NO